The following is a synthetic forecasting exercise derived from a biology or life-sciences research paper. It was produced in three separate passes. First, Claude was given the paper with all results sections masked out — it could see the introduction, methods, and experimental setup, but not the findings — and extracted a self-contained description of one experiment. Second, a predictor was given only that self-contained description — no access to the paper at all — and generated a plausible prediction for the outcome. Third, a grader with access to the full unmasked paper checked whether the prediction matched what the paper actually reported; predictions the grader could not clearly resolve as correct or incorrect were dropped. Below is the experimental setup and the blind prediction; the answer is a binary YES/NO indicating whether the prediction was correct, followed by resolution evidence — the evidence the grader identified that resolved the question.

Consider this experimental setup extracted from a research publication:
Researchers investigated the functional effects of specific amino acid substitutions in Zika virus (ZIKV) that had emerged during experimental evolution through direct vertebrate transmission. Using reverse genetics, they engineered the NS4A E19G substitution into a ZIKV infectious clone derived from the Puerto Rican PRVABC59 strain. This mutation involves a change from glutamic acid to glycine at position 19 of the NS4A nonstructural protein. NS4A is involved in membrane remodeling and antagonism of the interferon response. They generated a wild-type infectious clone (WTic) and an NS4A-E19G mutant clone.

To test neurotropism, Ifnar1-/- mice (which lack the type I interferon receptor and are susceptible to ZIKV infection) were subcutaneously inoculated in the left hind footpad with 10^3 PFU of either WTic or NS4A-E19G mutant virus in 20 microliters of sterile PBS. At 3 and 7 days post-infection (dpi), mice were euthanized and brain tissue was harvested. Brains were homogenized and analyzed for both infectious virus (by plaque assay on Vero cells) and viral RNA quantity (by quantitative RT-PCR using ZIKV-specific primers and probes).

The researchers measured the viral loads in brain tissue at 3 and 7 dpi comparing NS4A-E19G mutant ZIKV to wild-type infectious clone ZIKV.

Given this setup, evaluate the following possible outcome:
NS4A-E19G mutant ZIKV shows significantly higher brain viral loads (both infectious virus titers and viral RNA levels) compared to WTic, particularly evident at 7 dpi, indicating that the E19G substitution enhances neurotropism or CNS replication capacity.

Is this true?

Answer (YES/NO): NO